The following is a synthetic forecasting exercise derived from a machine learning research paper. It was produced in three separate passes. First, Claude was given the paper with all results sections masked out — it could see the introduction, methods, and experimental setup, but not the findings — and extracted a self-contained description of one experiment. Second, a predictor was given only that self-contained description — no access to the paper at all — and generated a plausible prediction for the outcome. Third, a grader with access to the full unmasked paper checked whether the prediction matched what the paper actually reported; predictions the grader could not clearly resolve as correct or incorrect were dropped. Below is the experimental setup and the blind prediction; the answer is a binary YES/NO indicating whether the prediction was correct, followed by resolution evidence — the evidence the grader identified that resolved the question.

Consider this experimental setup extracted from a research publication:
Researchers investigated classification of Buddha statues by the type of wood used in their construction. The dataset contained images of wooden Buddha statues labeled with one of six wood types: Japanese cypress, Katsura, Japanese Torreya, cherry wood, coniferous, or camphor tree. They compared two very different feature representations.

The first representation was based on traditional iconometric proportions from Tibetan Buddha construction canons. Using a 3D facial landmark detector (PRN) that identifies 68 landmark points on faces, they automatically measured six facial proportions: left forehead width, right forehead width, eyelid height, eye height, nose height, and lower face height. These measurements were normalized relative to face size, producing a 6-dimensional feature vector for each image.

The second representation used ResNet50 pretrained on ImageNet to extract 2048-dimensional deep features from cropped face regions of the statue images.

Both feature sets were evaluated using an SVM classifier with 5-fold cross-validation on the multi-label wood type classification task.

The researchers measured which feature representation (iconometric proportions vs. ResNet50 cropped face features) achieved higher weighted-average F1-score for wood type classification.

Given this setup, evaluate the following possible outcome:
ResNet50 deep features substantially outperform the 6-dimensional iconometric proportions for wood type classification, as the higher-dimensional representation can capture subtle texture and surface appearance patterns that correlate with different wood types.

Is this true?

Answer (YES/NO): NO